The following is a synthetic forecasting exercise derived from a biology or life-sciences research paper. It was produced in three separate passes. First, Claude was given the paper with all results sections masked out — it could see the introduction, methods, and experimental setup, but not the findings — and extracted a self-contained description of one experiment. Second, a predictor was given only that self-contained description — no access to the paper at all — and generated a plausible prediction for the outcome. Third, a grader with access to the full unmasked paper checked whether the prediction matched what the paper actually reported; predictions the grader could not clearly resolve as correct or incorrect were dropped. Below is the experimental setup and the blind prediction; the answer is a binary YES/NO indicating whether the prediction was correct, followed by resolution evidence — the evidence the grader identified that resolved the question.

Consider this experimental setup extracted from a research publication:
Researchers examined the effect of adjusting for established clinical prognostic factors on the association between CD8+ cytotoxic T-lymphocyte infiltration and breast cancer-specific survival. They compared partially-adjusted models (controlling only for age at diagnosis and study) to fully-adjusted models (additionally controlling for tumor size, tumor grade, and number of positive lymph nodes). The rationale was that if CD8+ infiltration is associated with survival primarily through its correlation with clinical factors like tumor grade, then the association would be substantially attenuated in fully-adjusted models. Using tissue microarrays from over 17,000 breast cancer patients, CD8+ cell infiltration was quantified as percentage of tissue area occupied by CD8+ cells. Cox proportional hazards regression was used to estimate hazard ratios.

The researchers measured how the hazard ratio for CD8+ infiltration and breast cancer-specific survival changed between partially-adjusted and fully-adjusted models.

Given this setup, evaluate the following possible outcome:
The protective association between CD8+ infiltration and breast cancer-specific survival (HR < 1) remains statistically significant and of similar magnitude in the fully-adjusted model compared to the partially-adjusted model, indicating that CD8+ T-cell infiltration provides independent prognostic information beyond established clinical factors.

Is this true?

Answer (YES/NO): YES